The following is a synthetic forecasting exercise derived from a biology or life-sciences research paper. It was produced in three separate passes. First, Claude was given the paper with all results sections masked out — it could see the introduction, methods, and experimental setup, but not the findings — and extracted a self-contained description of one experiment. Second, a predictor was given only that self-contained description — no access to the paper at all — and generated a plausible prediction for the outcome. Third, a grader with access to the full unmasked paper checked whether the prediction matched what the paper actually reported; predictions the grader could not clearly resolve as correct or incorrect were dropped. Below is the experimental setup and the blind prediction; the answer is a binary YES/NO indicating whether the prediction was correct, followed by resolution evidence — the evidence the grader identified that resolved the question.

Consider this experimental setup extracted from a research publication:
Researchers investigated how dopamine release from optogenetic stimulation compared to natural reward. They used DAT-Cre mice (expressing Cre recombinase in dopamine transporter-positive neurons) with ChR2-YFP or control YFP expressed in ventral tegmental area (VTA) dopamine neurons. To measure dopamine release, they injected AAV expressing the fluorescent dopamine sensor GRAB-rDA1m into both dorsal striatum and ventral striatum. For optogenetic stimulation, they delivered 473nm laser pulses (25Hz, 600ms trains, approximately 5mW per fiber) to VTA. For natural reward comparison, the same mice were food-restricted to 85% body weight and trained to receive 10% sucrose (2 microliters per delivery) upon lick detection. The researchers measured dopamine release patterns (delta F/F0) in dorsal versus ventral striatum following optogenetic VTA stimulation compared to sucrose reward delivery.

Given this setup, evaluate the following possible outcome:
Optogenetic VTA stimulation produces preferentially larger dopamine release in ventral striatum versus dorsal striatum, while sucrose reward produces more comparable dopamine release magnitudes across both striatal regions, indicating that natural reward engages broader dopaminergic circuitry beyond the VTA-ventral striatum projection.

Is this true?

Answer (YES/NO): NO